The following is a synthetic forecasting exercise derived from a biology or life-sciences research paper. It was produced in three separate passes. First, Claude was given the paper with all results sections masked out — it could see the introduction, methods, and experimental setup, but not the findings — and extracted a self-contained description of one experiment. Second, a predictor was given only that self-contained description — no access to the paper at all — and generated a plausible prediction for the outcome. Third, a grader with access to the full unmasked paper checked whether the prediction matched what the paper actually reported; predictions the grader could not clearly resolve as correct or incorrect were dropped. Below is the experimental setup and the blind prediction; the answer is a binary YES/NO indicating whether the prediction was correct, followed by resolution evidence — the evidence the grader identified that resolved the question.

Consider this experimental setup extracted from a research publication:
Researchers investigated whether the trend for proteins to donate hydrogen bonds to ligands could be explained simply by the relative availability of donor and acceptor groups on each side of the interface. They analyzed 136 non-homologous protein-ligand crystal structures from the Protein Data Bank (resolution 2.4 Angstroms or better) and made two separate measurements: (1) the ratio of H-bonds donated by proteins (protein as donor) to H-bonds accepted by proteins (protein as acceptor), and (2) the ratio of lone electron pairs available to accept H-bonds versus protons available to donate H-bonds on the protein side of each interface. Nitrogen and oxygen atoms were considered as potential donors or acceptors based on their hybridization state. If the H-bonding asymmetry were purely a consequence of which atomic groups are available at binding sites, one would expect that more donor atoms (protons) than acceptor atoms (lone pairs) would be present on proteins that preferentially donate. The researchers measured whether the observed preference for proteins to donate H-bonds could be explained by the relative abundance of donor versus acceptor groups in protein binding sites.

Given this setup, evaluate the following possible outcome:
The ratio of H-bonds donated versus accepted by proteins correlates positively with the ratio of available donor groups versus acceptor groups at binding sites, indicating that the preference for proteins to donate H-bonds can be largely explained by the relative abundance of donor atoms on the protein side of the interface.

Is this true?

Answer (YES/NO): NO